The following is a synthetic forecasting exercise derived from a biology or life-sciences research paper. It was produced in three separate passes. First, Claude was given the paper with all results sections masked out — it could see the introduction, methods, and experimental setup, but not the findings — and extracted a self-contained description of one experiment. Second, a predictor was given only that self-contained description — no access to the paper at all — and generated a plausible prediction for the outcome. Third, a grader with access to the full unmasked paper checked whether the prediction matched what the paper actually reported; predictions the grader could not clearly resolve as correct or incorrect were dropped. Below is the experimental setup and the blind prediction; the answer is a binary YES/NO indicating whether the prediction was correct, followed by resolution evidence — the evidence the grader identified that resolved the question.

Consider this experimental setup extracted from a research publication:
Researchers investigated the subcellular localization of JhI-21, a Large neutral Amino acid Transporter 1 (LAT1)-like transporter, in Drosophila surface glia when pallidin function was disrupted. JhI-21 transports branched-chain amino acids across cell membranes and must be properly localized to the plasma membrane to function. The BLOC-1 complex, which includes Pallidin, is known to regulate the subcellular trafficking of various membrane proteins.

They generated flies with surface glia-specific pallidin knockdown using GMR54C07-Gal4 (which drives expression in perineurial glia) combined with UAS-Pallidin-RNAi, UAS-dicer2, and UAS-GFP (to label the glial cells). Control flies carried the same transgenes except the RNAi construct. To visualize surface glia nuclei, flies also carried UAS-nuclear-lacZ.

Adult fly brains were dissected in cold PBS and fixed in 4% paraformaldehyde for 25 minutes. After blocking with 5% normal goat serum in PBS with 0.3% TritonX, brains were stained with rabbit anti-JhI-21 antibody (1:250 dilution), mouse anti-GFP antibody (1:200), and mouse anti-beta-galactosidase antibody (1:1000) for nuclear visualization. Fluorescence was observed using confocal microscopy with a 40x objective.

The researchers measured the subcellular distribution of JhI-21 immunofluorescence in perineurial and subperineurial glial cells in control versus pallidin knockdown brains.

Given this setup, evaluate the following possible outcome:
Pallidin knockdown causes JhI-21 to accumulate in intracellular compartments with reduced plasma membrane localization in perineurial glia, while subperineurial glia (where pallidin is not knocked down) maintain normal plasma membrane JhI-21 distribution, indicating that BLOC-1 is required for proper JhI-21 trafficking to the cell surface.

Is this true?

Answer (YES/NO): NO